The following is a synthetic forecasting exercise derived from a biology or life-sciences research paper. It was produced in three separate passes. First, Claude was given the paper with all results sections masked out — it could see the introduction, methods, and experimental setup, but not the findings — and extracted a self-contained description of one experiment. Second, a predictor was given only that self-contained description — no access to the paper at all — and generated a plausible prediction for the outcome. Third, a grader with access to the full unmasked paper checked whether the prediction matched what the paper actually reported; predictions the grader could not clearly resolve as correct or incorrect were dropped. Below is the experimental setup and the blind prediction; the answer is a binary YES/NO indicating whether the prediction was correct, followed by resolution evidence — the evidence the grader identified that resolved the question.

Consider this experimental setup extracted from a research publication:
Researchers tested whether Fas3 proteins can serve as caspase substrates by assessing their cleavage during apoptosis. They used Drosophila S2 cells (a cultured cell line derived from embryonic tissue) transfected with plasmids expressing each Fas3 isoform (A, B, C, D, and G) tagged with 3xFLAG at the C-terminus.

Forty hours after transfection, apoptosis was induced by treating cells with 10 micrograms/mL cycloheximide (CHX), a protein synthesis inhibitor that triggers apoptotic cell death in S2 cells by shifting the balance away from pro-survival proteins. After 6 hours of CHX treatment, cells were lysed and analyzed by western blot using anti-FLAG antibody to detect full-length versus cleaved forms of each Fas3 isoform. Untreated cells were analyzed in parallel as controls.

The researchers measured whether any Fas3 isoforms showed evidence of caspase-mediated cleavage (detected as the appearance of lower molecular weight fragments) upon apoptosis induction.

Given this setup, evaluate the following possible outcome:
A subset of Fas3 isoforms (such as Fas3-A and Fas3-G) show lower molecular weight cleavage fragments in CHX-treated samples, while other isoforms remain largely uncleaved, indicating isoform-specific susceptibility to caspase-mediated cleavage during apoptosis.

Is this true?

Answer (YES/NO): NO